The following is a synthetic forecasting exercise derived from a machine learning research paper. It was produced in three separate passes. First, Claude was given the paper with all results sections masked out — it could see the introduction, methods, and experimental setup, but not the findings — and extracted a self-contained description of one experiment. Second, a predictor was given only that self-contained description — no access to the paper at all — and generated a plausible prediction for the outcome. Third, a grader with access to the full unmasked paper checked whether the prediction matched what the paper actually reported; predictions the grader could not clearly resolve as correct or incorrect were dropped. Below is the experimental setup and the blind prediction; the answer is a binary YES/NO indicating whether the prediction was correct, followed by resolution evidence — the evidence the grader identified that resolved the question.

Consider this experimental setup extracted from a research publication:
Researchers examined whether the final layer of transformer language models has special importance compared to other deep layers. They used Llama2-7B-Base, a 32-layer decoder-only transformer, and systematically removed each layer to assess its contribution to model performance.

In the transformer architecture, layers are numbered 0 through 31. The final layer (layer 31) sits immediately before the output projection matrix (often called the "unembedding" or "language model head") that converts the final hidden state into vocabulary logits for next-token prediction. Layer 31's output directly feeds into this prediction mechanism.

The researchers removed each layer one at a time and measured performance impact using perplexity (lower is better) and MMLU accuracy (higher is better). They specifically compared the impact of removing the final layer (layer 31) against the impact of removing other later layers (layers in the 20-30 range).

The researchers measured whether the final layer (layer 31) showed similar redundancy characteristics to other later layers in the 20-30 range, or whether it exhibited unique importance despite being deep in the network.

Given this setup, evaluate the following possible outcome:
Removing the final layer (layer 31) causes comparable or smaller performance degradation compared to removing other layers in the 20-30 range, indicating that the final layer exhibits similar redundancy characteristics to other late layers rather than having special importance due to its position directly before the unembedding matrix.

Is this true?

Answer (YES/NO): NO